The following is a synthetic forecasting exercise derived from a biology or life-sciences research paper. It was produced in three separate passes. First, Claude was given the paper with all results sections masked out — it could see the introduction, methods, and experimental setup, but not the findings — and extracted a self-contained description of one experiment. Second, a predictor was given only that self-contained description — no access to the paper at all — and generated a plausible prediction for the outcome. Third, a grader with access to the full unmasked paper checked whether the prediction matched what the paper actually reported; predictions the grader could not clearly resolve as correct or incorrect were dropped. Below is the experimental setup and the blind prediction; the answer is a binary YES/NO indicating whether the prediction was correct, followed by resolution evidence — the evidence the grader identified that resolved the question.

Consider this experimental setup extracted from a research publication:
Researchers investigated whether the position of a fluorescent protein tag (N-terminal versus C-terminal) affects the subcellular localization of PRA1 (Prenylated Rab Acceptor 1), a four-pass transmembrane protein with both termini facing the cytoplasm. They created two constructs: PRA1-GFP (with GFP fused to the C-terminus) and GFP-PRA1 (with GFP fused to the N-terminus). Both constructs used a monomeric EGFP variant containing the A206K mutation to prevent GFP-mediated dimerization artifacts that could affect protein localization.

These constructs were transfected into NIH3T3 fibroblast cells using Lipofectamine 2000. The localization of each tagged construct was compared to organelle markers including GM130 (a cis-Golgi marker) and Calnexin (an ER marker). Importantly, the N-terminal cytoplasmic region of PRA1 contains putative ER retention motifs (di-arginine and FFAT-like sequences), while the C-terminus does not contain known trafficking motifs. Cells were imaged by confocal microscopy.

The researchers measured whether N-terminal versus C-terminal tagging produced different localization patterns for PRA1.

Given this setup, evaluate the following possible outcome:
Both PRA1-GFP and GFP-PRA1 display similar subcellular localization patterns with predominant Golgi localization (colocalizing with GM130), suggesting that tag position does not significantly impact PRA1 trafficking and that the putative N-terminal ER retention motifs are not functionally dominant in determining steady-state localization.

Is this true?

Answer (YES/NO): NO